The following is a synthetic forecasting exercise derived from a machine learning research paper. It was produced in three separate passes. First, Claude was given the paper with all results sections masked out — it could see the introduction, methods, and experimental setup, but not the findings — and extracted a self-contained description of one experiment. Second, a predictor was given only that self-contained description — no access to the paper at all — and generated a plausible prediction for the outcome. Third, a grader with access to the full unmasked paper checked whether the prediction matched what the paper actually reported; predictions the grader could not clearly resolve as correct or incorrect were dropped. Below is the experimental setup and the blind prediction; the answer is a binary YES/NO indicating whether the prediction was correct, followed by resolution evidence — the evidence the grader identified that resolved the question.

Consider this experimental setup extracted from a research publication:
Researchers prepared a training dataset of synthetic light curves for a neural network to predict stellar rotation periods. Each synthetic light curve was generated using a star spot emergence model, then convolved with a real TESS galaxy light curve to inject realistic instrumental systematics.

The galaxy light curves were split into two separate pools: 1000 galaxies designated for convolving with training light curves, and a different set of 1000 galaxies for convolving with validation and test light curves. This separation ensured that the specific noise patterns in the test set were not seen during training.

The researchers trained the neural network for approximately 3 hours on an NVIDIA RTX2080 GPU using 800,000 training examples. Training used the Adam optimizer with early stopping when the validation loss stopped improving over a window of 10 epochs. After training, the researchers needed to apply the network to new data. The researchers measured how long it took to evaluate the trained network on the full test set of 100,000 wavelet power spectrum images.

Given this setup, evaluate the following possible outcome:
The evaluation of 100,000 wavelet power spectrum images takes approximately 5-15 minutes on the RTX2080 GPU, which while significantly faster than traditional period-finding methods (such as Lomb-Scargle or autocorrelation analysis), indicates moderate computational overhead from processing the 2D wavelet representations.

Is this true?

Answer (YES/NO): NO